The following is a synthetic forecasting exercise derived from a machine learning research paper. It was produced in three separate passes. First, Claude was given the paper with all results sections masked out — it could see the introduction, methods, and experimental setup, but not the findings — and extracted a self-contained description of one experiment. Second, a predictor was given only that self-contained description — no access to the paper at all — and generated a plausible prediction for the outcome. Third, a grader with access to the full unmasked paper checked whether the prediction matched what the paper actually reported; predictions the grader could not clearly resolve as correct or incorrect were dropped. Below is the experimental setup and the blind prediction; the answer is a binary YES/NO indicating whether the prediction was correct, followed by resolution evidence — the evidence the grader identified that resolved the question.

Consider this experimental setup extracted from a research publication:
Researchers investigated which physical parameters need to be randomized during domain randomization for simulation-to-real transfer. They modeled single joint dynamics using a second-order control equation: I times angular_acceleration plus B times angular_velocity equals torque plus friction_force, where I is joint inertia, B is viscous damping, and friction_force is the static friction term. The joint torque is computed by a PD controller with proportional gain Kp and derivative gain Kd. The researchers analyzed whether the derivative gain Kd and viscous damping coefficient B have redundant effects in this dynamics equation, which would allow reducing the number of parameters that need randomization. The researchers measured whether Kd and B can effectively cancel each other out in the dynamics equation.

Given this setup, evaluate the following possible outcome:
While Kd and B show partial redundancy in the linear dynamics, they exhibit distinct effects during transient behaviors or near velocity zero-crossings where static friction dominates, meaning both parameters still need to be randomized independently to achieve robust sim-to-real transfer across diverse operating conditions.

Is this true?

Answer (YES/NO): NO